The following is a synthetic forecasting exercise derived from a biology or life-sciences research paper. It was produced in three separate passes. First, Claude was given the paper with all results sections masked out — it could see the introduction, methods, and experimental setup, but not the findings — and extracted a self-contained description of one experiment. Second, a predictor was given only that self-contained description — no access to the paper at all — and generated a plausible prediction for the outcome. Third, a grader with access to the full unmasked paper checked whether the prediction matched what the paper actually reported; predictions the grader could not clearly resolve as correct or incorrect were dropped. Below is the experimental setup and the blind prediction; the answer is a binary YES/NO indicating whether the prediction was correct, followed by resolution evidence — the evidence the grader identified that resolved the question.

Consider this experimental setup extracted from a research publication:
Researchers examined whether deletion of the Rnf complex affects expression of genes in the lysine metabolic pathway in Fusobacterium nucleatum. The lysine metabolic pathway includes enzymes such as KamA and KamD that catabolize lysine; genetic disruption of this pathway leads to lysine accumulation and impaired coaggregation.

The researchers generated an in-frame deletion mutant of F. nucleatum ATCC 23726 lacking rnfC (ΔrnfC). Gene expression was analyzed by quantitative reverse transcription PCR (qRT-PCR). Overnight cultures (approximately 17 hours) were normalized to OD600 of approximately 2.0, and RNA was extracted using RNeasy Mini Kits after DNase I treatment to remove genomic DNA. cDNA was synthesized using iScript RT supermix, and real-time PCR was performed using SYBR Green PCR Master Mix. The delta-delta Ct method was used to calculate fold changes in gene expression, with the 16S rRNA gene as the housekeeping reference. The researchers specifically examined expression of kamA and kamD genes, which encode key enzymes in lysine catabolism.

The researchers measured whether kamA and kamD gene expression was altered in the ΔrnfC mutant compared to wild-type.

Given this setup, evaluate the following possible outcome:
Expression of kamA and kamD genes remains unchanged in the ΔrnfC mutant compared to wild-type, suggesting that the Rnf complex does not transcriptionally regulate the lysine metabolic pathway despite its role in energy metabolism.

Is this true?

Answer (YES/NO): NO